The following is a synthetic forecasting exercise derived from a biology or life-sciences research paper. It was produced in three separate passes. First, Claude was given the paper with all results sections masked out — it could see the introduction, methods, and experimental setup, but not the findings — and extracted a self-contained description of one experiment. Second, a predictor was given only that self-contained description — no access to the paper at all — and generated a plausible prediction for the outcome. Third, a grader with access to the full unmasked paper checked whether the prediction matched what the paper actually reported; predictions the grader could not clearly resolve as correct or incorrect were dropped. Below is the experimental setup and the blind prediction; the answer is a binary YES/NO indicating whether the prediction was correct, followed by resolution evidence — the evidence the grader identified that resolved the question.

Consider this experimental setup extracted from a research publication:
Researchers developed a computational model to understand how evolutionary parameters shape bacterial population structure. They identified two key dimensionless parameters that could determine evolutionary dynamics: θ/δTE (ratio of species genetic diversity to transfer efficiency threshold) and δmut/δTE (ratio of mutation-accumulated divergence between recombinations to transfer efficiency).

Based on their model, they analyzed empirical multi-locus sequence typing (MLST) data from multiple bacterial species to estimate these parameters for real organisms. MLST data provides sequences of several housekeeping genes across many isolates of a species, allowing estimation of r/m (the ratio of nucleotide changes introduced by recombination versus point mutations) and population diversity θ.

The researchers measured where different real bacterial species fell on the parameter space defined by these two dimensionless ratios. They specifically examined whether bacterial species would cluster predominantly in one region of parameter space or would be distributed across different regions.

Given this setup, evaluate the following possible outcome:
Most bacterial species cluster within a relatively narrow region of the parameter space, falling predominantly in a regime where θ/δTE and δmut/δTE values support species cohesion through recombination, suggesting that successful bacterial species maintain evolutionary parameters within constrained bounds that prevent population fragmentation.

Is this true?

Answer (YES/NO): NO